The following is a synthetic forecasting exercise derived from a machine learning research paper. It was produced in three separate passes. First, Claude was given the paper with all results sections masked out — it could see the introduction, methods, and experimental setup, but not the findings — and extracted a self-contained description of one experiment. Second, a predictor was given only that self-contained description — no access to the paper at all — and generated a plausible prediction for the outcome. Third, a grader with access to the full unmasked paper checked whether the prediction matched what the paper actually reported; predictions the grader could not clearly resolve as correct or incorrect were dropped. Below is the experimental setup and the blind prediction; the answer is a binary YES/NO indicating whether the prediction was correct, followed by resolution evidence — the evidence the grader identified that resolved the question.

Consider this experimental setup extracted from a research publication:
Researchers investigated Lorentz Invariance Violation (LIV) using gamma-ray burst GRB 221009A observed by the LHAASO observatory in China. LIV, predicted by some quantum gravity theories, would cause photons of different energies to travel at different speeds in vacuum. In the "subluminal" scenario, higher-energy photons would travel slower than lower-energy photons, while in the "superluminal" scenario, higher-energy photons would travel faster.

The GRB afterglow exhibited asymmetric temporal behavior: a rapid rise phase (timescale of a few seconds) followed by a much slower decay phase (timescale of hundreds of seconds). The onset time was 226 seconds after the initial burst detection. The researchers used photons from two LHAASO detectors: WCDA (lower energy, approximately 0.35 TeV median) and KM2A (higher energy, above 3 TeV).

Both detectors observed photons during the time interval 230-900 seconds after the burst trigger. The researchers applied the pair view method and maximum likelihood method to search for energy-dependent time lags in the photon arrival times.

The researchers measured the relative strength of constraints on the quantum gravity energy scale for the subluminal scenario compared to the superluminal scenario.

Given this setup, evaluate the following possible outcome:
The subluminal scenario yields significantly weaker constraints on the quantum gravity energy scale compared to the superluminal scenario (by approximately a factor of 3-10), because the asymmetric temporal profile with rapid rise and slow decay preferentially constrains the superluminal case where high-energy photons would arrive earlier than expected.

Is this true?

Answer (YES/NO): NO